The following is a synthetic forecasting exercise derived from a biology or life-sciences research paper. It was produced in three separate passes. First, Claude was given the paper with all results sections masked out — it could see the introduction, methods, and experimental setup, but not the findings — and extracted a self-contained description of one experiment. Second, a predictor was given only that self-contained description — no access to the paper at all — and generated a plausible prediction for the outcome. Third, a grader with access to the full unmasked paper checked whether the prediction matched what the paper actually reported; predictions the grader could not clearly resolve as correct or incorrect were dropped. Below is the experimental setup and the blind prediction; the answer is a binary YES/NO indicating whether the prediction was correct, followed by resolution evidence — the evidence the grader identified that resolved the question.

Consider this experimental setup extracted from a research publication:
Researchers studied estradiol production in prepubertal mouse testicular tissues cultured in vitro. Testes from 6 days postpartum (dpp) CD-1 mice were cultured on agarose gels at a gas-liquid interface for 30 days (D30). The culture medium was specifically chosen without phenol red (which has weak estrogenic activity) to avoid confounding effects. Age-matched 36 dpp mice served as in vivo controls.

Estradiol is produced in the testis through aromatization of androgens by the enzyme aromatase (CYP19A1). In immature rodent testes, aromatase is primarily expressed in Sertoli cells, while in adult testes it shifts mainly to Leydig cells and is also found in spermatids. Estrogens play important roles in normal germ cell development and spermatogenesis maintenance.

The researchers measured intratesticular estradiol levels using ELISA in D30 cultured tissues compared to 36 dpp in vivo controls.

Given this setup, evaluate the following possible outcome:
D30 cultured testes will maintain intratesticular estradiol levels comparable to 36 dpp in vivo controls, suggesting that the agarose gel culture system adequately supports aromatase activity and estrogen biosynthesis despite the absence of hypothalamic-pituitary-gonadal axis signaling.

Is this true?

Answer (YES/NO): NO